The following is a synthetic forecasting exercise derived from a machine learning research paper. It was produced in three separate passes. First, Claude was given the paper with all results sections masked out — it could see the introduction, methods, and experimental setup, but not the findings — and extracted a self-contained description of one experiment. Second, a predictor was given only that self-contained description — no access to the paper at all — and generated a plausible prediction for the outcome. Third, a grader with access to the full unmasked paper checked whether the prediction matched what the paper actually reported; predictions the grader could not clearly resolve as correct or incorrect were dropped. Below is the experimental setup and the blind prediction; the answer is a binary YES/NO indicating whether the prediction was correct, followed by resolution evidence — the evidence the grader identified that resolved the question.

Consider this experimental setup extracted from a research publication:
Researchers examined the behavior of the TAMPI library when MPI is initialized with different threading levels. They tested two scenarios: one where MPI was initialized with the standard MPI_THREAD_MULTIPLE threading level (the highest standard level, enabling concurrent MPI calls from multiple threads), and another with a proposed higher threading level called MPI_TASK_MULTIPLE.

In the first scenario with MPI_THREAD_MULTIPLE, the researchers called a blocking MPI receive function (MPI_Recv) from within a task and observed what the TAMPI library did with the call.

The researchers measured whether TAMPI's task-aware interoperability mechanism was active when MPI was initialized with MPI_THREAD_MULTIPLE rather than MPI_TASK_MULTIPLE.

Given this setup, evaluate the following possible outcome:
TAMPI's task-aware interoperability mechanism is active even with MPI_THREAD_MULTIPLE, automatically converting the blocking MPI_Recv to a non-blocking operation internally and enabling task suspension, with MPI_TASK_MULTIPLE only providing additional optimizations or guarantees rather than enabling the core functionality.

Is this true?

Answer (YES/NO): NO